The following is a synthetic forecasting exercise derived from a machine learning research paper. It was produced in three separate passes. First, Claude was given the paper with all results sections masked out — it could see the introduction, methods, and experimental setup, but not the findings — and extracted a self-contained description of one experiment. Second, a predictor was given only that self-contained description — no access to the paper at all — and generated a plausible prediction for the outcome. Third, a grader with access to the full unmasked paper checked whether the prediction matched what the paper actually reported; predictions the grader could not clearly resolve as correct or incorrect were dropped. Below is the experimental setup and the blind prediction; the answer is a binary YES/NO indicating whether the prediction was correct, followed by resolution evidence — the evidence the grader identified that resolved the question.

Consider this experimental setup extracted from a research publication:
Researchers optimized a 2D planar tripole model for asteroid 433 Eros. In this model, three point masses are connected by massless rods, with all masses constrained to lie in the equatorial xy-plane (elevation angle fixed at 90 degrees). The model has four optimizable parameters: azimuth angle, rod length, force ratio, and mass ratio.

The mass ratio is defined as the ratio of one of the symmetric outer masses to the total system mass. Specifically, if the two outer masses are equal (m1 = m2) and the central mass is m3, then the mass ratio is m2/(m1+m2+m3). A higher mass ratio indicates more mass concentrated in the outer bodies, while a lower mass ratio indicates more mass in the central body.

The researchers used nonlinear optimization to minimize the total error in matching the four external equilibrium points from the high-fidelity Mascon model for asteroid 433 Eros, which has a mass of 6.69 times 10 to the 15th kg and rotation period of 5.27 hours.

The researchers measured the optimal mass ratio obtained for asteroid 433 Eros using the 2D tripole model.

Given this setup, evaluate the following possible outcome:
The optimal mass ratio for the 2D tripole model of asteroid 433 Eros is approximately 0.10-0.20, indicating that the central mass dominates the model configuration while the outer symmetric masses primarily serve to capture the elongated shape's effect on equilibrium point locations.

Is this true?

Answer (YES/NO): NO